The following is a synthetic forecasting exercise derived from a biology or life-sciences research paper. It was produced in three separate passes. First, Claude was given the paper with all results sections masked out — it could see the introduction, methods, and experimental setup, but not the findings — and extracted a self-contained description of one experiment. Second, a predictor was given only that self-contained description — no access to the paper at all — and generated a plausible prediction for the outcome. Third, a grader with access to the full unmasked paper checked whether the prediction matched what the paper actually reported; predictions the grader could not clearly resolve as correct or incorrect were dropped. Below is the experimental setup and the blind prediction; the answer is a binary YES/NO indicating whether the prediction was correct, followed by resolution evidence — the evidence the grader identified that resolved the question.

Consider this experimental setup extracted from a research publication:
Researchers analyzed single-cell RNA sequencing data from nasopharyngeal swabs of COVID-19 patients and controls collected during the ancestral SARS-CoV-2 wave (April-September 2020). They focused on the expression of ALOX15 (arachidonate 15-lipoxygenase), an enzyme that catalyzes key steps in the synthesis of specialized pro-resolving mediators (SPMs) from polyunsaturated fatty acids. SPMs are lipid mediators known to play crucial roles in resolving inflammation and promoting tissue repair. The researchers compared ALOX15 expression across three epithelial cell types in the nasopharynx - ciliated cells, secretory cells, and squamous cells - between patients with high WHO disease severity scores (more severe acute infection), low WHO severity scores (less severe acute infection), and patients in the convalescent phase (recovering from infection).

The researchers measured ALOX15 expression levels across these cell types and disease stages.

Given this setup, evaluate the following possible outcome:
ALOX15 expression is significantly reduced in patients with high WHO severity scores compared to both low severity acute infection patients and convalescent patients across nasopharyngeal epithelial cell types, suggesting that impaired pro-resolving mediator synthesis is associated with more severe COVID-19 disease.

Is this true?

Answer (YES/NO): NO